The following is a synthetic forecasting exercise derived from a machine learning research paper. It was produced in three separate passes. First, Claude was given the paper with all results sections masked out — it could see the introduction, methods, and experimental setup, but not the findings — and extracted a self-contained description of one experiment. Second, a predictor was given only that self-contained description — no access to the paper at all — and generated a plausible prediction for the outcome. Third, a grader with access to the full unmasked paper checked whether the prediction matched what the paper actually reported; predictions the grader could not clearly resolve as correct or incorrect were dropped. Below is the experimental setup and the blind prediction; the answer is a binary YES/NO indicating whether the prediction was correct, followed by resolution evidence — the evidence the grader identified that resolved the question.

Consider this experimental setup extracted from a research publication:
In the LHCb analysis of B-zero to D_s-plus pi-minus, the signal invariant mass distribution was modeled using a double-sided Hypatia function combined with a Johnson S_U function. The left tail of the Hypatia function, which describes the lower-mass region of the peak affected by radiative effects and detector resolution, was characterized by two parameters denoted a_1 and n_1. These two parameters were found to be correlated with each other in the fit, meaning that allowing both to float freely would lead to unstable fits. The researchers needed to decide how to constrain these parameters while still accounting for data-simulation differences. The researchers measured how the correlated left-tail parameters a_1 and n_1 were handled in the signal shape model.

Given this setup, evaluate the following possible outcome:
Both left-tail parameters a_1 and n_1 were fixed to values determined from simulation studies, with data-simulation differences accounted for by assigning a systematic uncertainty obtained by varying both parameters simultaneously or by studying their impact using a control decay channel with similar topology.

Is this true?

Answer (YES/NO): NO